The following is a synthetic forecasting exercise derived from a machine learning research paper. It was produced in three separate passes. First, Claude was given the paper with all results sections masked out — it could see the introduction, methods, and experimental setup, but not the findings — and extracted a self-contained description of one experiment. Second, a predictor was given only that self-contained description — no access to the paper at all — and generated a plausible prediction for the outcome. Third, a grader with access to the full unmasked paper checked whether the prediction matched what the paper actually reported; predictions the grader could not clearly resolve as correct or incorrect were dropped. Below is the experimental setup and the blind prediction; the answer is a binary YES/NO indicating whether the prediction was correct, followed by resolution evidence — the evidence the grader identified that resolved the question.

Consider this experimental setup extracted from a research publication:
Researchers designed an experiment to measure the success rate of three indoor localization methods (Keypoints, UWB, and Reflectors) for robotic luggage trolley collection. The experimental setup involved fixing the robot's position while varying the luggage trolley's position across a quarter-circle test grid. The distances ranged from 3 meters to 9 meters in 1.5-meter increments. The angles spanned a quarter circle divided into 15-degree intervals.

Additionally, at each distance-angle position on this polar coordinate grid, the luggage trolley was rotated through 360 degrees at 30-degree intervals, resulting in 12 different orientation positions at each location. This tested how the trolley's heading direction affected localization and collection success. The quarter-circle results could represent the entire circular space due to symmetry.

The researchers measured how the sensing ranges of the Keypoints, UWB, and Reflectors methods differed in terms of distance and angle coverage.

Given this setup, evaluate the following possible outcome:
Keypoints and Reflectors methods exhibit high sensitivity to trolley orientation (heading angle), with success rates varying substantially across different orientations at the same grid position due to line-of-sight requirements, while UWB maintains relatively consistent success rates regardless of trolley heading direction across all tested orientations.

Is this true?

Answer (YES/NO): YES